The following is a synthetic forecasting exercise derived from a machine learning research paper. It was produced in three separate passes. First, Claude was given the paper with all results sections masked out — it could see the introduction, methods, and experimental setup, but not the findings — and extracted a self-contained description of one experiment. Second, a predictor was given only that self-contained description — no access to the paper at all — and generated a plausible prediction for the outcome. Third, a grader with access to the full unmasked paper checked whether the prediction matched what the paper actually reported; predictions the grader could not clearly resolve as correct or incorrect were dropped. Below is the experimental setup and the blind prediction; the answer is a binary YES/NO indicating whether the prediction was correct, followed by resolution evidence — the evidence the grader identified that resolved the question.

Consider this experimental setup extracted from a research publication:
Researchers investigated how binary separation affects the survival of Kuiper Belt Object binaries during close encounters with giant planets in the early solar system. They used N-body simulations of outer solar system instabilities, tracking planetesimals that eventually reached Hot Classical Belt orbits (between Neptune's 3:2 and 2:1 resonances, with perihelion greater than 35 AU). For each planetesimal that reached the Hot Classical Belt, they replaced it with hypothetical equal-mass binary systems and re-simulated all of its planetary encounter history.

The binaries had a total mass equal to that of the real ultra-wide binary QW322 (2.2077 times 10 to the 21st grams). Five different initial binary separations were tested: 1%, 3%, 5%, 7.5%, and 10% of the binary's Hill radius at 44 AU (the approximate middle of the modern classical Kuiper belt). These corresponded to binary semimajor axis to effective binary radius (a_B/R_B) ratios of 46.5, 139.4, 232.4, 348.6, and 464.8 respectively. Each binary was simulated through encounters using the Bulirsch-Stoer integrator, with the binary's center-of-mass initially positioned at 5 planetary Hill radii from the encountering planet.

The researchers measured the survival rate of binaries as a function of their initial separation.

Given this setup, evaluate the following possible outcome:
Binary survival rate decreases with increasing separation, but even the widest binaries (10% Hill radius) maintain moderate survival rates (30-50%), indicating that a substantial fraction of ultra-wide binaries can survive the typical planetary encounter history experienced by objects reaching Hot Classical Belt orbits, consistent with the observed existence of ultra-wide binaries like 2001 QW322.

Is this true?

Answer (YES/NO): NO